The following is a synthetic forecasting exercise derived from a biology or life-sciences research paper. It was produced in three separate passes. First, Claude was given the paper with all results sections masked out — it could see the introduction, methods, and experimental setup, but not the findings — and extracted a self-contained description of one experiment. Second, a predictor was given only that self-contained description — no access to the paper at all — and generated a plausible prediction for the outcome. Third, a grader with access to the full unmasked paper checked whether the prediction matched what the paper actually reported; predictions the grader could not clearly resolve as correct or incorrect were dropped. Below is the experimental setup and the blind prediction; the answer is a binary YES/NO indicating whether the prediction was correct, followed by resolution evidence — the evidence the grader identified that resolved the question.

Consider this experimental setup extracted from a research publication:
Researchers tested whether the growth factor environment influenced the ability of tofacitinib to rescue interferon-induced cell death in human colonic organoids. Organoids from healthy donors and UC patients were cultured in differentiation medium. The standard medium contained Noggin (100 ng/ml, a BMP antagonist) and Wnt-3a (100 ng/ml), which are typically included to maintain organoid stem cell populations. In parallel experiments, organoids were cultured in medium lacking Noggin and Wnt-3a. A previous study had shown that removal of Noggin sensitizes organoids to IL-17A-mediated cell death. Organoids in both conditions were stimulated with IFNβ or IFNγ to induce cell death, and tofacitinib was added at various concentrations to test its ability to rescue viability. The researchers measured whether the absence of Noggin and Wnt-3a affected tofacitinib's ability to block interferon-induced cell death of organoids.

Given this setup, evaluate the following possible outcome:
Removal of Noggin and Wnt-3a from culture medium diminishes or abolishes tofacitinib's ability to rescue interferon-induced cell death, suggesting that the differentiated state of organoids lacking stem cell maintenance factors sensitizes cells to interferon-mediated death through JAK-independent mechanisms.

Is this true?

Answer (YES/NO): NO